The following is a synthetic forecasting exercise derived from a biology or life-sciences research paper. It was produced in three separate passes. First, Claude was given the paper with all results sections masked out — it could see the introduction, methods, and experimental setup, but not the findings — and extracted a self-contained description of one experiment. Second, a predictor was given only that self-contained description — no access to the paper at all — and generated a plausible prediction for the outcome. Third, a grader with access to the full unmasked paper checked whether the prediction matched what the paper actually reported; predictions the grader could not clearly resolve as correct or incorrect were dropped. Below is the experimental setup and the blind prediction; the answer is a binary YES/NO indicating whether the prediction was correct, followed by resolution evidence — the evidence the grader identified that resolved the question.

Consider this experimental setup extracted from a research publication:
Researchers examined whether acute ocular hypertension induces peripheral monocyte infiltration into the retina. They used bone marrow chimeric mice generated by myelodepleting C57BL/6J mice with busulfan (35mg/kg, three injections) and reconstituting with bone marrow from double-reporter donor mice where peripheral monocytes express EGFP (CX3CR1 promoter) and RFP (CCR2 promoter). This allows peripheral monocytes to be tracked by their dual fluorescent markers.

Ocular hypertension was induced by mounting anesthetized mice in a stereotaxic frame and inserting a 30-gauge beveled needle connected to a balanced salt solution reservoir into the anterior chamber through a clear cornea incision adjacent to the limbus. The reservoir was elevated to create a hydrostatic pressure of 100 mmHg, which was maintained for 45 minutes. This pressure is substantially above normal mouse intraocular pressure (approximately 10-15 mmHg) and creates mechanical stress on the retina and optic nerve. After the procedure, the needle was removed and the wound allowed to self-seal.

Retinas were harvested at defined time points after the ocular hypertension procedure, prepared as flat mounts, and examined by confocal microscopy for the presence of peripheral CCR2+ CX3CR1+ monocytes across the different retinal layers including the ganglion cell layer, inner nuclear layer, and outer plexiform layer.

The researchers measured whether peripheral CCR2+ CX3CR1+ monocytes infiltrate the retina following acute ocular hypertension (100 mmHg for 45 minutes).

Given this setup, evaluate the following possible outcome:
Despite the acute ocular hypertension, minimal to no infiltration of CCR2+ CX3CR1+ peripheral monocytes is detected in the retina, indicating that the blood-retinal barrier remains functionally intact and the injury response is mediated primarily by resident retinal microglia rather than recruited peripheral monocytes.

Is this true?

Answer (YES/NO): NO